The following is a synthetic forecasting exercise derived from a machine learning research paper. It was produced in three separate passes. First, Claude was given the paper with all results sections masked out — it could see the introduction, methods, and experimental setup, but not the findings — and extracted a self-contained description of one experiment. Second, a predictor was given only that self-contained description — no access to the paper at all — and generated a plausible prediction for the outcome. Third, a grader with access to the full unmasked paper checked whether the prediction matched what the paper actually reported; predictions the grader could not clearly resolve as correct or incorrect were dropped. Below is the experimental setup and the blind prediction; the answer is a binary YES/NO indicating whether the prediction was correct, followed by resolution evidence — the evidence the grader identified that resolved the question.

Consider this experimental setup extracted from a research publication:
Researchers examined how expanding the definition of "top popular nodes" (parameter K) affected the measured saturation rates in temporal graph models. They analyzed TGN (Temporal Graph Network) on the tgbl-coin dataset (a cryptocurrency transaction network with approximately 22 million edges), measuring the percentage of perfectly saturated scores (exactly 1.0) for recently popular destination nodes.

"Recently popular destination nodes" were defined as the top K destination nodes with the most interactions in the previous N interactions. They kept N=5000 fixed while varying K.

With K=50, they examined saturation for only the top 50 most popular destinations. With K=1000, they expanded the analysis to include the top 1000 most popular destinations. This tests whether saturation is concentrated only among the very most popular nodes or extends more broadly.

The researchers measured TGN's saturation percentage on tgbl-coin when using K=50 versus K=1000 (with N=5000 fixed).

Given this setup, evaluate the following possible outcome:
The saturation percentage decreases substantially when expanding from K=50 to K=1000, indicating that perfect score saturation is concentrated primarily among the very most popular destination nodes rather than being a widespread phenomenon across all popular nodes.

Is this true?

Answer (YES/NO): YES